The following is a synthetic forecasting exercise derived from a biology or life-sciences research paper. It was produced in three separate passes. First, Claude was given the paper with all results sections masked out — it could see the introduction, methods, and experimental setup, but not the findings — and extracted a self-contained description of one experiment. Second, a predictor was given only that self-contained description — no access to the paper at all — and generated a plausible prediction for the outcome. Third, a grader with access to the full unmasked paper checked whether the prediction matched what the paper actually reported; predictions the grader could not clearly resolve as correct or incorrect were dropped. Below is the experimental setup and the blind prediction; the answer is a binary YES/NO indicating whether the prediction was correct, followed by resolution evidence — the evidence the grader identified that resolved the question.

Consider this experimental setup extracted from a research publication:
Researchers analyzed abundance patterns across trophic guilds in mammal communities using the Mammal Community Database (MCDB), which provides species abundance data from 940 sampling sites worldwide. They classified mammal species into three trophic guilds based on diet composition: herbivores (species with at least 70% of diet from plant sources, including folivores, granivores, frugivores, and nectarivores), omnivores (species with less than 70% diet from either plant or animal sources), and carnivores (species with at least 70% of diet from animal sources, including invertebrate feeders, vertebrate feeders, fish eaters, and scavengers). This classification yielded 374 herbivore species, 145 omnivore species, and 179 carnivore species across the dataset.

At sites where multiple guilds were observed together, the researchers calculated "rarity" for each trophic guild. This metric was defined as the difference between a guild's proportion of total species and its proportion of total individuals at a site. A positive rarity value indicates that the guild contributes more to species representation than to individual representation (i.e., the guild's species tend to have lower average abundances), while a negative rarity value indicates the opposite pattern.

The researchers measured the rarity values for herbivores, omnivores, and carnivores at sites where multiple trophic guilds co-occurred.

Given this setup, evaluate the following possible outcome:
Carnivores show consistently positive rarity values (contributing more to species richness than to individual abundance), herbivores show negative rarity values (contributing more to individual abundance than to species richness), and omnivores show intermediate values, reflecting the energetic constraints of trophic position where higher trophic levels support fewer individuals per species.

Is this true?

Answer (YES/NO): NO